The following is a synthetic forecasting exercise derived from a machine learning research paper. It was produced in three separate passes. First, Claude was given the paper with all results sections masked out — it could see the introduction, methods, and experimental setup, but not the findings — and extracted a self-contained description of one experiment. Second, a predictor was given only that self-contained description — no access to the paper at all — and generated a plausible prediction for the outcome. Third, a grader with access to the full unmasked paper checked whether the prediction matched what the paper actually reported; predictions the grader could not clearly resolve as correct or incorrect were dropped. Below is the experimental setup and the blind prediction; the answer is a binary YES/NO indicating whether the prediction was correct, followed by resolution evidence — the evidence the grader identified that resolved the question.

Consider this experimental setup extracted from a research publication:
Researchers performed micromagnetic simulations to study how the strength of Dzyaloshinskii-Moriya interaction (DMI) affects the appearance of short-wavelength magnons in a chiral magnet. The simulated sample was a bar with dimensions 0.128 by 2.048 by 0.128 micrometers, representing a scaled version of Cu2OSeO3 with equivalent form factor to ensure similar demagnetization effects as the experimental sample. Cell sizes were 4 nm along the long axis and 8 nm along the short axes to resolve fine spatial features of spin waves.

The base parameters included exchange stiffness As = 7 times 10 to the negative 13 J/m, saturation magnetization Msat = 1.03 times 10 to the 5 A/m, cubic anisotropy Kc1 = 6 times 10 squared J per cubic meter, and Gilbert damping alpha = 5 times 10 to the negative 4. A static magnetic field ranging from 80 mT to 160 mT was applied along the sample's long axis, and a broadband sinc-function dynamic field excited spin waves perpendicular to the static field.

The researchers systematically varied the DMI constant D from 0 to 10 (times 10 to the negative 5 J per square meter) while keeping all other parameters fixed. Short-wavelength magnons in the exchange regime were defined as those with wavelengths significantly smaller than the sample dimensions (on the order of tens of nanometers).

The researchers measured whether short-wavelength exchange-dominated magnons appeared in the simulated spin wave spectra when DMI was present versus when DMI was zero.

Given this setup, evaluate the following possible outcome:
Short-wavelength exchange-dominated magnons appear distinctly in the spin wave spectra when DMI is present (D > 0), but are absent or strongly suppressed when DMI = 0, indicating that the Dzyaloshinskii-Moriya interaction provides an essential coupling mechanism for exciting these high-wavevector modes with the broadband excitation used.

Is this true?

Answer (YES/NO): YES